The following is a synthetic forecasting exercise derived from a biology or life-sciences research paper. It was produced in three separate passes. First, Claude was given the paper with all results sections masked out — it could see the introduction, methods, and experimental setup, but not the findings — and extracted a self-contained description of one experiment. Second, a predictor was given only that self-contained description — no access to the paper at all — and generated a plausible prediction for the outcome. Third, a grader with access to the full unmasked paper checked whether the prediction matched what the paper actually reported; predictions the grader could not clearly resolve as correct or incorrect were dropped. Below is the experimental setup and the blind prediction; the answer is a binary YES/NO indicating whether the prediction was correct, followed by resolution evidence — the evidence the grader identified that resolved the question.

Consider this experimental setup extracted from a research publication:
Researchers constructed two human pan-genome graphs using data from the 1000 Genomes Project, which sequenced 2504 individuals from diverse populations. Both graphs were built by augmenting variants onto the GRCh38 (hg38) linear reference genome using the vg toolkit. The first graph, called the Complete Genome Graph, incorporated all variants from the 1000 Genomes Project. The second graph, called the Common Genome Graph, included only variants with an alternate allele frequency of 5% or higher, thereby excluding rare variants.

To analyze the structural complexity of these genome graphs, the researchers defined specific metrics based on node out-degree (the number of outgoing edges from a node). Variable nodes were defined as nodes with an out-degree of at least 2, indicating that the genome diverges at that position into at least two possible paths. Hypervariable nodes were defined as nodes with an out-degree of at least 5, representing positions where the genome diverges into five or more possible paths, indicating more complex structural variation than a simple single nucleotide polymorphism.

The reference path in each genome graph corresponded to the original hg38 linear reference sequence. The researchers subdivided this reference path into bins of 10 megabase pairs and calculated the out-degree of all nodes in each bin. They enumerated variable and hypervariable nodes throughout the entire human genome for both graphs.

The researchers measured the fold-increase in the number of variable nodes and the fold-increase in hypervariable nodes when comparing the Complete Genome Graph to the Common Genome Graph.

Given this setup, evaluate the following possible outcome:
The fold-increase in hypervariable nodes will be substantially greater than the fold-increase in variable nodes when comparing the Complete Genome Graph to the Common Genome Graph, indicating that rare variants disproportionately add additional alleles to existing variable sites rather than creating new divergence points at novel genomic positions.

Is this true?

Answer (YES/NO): YES